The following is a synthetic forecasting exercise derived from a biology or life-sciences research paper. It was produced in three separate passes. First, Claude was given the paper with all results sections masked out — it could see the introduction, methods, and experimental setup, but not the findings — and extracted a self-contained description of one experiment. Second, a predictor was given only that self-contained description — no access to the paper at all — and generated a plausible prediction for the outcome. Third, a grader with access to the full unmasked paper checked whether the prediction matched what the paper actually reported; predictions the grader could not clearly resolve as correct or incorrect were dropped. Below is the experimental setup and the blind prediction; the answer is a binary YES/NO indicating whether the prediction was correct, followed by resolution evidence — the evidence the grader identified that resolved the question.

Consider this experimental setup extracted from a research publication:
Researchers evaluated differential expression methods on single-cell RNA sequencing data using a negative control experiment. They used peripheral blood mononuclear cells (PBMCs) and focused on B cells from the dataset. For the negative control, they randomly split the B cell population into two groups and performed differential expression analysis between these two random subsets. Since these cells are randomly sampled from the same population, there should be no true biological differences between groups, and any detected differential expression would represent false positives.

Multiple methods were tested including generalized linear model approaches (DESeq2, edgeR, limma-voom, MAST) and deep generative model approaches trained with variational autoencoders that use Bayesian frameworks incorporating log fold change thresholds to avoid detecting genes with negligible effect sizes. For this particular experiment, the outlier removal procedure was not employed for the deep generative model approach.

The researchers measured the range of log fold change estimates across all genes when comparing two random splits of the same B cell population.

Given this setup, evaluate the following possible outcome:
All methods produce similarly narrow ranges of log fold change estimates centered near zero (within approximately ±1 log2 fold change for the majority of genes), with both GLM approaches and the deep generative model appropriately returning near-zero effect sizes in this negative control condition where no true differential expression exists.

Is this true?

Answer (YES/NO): NO